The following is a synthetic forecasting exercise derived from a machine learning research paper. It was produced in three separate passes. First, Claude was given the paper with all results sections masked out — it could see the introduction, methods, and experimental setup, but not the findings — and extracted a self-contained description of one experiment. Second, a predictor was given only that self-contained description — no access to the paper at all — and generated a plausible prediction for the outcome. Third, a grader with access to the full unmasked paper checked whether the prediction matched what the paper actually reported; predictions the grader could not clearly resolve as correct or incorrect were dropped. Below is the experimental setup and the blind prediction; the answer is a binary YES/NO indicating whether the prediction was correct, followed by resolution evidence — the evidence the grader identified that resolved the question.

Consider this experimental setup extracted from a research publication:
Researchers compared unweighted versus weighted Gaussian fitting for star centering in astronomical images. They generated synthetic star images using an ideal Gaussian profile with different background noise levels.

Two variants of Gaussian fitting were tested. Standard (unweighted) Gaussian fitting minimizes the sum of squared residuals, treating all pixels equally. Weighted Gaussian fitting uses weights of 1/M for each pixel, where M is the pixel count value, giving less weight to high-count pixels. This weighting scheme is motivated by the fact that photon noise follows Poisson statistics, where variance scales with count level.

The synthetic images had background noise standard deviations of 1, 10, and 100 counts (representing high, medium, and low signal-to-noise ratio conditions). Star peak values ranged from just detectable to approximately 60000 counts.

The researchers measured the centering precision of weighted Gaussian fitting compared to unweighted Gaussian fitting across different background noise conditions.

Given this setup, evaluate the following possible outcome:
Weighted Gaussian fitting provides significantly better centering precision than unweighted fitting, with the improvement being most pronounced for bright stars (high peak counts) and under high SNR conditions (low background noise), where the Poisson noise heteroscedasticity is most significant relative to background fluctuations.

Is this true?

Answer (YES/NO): YES